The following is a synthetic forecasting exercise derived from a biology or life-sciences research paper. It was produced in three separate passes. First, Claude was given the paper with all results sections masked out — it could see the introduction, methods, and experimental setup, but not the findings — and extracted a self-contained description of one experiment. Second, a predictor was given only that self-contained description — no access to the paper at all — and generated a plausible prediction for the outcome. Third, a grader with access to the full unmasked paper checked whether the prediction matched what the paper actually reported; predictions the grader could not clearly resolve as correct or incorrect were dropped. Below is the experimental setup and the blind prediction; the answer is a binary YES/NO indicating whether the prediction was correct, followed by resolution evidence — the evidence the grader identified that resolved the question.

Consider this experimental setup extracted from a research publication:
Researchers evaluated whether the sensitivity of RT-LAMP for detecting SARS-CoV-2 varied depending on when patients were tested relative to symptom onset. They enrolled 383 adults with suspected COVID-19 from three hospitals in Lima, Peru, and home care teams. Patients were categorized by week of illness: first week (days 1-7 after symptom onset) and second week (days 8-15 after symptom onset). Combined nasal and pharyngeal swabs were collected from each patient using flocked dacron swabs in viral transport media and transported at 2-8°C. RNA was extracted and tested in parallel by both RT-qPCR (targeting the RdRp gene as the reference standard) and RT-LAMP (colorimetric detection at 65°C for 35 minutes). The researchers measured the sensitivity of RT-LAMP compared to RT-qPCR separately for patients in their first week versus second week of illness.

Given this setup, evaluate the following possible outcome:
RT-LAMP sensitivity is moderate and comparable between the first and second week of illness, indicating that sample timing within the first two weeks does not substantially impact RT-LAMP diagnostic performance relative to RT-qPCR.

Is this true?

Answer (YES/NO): NO